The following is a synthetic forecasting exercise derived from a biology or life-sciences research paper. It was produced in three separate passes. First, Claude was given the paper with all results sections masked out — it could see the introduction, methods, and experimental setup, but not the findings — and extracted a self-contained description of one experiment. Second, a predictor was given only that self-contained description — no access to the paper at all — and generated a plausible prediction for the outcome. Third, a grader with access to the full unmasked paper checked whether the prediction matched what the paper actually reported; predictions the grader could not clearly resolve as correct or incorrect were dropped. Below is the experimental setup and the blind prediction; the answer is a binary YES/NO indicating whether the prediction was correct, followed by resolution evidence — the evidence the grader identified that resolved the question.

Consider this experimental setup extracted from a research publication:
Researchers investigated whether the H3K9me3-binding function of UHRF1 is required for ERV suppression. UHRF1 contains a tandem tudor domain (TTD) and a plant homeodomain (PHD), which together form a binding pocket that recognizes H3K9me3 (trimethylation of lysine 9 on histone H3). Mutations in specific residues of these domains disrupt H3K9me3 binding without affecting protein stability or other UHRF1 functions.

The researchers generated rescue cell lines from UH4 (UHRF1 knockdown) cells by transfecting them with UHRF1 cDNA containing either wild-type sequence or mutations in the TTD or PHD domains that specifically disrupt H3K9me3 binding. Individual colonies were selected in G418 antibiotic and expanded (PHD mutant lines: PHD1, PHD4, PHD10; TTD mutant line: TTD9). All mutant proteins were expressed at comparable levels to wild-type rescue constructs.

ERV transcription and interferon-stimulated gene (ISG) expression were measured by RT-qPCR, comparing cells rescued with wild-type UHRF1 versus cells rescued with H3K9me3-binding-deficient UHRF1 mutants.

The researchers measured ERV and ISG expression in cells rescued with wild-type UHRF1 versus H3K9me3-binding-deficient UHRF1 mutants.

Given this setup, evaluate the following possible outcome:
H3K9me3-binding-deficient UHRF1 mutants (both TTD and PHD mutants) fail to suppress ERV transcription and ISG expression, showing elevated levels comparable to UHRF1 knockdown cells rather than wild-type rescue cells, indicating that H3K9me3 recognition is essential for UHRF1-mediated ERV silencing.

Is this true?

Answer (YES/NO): YES